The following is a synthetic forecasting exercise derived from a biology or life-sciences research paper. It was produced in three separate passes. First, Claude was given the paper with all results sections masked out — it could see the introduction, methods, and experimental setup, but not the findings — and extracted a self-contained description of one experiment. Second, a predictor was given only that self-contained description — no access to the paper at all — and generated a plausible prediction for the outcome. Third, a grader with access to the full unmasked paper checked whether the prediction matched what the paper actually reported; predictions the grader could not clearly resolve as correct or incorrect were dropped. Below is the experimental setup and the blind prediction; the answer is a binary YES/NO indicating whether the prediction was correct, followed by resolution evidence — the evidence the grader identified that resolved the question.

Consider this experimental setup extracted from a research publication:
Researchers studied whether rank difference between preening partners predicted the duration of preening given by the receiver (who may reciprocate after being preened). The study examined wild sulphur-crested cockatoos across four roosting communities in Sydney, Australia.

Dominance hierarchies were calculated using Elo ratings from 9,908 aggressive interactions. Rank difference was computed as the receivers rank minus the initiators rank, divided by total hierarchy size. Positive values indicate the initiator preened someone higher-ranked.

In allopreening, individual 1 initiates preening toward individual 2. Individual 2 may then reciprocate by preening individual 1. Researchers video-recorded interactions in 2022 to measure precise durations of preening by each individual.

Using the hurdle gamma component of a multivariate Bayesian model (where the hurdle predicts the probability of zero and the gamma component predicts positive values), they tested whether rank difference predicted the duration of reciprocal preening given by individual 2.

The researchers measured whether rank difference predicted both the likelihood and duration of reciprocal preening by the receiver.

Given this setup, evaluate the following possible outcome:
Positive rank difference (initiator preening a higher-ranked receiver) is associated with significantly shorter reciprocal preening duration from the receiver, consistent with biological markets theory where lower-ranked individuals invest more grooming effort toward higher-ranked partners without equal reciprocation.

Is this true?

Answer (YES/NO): NO